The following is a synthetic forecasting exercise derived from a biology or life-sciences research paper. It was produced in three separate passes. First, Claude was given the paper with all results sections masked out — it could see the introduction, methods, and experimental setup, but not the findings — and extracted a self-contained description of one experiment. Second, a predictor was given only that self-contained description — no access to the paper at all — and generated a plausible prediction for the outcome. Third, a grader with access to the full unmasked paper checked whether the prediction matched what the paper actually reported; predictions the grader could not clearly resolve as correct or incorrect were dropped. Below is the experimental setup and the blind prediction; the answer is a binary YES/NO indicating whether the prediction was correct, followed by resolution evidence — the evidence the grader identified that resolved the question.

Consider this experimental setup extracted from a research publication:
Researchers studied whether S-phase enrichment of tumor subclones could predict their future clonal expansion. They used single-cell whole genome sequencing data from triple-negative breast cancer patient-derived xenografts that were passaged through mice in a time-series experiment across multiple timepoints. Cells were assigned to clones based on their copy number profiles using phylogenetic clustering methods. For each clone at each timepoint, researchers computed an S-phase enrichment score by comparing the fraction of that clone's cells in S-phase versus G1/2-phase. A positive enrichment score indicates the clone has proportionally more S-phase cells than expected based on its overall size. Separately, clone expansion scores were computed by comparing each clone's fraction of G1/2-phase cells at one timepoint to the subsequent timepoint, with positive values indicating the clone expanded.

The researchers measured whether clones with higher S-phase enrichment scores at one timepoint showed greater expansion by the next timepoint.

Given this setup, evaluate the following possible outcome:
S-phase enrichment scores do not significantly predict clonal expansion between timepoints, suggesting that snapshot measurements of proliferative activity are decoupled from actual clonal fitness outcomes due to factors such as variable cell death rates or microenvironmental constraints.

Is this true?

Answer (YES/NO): NO